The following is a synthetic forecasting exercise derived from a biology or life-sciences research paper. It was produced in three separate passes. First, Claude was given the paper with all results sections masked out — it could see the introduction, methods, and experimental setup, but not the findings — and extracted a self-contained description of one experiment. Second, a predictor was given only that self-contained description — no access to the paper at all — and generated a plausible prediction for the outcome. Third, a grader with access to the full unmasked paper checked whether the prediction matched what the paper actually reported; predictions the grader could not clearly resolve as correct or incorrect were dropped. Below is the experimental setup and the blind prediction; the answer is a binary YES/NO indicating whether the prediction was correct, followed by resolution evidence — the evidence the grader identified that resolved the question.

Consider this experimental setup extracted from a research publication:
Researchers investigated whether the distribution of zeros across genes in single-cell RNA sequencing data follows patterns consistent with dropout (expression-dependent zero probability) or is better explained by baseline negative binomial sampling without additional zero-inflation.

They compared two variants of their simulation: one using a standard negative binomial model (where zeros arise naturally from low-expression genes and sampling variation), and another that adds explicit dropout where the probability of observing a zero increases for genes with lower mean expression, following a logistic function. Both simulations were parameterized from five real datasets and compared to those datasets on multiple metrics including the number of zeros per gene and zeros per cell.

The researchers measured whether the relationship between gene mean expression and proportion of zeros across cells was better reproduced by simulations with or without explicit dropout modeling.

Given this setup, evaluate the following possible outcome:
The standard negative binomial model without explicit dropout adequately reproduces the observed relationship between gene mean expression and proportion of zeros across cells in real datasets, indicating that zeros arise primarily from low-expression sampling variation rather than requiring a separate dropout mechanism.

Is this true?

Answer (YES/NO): YES